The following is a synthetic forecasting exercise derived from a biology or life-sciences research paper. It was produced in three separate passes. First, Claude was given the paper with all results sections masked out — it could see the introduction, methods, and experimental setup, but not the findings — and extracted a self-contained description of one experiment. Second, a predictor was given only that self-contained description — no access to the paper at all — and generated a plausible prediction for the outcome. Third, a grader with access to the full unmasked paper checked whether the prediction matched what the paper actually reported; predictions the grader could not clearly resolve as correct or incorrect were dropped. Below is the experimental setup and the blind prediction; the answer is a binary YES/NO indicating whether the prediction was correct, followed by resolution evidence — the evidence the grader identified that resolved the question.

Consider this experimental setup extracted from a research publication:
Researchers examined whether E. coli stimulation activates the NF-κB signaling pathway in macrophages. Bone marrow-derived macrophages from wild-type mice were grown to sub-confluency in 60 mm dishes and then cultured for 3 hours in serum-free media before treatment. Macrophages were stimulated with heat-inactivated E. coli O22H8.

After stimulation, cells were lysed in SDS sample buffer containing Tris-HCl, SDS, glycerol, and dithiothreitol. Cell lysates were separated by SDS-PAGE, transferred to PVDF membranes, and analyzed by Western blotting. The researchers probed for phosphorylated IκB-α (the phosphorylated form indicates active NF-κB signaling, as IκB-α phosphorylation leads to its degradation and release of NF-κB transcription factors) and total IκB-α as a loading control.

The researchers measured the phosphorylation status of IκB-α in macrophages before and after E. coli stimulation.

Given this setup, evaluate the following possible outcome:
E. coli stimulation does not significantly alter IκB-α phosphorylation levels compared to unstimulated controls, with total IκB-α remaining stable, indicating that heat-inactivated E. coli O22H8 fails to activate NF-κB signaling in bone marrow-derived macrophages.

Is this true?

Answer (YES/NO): NO